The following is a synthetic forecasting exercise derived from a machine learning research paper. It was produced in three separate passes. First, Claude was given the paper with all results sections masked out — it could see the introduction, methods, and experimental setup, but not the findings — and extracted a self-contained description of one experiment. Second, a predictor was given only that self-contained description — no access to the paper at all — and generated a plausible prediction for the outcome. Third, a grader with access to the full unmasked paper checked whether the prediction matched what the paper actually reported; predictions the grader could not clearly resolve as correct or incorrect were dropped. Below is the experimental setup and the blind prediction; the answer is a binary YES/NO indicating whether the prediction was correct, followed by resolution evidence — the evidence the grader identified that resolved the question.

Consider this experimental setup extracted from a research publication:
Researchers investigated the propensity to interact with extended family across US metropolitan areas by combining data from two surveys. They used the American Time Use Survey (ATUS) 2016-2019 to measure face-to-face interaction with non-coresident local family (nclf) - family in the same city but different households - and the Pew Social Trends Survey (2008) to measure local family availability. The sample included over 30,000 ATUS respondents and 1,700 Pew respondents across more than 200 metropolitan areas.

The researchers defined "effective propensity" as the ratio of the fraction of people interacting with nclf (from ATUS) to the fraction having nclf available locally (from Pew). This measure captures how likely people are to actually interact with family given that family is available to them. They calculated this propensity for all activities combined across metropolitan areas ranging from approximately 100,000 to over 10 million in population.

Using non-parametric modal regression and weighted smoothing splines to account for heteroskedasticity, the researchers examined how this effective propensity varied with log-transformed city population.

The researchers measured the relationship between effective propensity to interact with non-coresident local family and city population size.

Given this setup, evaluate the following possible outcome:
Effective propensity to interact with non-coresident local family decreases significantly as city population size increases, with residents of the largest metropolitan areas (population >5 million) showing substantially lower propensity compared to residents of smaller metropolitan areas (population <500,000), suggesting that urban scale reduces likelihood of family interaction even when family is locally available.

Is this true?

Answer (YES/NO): NO